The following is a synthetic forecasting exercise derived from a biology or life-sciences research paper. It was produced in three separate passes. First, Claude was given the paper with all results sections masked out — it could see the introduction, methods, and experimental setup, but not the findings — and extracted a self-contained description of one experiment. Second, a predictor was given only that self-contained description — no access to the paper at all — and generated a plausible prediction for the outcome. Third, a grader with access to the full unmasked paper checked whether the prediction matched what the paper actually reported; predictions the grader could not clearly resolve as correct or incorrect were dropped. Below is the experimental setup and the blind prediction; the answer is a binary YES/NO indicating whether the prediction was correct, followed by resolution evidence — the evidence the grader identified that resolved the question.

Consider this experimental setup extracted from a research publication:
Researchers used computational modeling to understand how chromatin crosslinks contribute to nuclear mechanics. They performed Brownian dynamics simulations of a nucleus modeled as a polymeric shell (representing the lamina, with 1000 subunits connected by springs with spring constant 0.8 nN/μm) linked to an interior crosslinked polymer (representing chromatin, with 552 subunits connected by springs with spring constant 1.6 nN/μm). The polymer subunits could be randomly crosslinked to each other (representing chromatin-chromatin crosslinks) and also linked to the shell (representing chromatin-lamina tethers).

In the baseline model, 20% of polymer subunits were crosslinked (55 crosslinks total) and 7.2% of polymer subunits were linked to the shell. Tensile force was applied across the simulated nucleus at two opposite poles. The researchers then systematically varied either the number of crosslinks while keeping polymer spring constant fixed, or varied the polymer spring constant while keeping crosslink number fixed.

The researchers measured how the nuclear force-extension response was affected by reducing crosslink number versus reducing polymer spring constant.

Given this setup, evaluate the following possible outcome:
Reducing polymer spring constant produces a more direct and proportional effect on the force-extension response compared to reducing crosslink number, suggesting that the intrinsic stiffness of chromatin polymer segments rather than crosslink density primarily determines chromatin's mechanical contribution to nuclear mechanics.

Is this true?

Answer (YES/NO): NO